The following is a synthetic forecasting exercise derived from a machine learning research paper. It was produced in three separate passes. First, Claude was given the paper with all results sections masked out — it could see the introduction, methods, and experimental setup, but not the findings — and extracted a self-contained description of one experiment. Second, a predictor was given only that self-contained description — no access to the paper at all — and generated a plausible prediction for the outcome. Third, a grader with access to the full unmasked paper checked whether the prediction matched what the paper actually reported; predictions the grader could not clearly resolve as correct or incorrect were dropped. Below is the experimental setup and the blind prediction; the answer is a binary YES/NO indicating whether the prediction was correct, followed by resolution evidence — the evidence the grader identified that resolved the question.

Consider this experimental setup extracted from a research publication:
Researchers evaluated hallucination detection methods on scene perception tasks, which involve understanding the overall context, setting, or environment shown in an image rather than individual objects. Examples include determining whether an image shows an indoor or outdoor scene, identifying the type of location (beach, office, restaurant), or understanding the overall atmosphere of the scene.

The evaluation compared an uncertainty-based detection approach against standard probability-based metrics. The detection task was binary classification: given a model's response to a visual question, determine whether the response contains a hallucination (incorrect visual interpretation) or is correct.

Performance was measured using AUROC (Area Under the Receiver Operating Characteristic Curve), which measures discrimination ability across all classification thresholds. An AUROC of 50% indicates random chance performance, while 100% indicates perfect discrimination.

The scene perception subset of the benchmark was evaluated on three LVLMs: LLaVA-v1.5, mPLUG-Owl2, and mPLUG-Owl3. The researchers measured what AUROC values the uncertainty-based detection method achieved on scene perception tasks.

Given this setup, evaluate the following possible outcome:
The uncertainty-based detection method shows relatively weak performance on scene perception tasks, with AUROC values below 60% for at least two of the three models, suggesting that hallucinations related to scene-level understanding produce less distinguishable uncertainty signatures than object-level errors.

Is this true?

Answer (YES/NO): NO